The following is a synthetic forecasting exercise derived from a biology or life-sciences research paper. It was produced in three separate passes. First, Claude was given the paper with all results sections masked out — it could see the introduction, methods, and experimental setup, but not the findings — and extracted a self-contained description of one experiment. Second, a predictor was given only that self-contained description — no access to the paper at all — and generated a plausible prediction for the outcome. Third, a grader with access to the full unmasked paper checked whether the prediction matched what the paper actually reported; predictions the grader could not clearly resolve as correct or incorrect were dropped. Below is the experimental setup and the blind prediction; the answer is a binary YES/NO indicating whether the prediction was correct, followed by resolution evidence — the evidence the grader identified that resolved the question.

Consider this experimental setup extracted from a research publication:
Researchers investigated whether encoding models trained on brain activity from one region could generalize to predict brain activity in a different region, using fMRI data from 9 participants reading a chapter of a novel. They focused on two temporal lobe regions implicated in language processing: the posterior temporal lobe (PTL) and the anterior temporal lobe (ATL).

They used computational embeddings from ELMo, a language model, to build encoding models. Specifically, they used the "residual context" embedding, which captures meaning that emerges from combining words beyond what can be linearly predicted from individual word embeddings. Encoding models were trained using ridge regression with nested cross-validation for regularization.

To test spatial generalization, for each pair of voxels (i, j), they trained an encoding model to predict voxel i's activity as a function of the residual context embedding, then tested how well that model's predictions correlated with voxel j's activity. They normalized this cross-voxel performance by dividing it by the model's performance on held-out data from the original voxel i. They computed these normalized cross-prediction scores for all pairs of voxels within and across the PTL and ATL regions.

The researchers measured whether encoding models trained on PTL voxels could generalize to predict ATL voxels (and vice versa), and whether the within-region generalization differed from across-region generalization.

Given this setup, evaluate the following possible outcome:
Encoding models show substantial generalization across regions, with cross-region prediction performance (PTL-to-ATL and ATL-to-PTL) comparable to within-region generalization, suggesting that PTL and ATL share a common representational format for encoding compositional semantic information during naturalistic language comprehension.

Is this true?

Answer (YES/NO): NO